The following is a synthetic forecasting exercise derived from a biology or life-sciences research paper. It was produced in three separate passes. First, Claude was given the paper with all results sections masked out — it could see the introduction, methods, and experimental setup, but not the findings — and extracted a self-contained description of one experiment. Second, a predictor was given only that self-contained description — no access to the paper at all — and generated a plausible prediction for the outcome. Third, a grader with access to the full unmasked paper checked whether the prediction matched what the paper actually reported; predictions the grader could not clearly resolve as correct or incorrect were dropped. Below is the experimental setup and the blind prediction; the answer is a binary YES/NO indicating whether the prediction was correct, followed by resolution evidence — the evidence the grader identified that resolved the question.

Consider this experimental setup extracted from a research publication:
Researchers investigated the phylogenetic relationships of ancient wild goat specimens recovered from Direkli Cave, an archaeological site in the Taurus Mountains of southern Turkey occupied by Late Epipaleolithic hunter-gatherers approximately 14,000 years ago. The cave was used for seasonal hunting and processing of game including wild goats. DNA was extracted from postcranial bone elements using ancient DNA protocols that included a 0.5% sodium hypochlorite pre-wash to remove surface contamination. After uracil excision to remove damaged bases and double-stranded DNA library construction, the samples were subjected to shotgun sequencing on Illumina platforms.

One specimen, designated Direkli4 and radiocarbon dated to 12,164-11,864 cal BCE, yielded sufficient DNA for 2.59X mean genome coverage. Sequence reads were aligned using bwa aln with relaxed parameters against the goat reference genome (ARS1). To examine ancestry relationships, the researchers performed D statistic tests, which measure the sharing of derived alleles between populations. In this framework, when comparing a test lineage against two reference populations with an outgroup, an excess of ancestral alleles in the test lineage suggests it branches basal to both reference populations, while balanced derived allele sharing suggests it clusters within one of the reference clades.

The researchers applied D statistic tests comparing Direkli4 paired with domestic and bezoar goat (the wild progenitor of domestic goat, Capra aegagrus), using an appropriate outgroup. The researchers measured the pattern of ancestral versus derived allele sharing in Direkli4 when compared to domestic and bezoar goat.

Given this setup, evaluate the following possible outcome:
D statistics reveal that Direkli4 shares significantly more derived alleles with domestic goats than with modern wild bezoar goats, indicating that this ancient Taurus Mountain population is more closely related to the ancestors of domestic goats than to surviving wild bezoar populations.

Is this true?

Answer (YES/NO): NO